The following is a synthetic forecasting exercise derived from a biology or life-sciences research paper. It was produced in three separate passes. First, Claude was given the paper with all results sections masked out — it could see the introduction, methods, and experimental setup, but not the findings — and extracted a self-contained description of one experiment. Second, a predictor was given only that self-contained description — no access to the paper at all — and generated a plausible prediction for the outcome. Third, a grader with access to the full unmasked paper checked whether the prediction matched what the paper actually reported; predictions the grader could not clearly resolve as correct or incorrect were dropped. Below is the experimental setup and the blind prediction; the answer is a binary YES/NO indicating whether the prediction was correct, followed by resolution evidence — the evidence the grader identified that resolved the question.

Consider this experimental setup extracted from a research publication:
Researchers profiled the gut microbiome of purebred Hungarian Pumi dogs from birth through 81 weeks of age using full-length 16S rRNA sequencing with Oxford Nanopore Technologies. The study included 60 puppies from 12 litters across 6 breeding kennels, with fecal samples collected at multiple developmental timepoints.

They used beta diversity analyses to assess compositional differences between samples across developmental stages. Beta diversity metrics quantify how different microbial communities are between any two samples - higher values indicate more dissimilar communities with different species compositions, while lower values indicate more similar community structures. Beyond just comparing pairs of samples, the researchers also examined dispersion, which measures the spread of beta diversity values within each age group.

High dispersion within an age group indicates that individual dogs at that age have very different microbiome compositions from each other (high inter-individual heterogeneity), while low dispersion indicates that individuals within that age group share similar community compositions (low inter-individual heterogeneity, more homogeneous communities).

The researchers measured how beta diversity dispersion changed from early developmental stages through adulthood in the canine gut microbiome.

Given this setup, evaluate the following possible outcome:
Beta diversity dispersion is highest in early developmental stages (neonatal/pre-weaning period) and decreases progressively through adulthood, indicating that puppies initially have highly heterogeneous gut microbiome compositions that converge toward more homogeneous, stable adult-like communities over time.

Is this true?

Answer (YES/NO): YES